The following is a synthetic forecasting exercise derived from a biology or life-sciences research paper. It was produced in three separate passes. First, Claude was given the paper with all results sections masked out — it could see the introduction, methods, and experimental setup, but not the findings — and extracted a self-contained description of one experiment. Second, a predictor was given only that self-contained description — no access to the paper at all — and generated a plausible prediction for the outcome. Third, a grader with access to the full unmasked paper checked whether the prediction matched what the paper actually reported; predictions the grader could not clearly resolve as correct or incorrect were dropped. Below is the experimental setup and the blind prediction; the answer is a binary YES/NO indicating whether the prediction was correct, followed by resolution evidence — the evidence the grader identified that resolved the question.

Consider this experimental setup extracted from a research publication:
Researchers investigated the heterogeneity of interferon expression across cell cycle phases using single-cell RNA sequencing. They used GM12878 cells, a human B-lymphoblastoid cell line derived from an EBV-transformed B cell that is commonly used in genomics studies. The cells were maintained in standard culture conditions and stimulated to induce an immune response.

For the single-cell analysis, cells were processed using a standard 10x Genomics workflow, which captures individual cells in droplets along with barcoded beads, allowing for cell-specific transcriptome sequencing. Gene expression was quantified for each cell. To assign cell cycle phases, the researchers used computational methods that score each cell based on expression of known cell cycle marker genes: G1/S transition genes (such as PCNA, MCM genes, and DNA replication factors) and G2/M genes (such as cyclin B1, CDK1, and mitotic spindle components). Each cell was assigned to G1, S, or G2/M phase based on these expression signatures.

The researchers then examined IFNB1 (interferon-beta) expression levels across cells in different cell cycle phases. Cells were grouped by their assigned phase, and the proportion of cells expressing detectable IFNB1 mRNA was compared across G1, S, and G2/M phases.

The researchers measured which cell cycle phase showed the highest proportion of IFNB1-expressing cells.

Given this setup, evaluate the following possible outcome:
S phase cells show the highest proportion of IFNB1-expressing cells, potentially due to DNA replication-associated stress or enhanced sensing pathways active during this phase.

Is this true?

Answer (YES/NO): NO